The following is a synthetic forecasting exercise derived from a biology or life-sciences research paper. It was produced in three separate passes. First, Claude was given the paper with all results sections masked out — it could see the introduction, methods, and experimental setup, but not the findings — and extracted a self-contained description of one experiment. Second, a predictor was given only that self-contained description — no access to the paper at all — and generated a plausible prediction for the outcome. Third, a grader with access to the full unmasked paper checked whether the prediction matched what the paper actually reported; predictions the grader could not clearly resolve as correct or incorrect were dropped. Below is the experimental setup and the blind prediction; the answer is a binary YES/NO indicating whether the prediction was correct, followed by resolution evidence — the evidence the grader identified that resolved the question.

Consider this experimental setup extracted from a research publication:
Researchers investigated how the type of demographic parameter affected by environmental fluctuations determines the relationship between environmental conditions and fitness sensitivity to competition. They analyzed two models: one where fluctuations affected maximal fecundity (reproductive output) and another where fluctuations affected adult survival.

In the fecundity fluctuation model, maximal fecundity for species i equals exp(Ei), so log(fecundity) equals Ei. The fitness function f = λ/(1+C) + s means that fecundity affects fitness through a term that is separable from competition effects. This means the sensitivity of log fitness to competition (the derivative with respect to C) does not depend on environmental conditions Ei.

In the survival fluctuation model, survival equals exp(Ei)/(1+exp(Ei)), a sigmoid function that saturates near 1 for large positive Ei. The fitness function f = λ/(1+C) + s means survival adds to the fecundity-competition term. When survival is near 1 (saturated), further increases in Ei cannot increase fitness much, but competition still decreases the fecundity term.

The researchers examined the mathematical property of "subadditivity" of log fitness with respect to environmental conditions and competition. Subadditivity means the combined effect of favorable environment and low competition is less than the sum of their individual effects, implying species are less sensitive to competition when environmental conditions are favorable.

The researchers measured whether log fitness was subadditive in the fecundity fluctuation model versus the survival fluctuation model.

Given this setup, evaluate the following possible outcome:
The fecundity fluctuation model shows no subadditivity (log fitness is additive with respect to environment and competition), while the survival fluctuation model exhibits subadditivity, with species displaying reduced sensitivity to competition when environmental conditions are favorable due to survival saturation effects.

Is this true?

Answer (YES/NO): NO